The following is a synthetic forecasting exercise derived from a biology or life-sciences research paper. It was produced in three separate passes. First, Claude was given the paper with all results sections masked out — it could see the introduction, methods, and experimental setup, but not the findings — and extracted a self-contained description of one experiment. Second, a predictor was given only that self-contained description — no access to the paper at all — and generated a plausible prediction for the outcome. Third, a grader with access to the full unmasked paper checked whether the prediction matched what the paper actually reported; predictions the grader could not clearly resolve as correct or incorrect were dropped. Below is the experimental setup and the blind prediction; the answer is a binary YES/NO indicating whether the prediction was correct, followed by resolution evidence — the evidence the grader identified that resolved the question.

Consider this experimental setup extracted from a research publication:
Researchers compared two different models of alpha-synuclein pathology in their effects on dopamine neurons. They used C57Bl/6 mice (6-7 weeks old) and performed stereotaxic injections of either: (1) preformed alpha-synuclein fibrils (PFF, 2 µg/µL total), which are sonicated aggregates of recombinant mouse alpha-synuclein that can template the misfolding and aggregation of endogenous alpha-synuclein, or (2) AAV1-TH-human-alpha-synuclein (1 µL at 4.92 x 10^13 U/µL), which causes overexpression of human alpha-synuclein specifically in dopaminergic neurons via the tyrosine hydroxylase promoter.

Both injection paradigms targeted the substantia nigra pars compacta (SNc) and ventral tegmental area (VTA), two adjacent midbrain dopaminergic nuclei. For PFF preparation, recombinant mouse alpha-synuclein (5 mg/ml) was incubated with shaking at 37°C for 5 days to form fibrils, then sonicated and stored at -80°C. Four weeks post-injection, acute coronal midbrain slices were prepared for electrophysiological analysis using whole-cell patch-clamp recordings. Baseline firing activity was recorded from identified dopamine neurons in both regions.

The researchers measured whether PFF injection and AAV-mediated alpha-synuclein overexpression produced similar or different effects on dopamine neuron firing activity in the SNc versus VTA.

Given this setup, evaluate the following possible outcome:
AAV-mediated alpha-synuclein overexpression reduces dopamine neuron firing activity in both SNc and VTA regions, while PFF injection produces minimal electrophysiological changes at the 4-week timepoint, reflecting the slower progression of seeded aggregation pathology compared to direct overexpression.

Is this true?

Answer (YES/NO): NO